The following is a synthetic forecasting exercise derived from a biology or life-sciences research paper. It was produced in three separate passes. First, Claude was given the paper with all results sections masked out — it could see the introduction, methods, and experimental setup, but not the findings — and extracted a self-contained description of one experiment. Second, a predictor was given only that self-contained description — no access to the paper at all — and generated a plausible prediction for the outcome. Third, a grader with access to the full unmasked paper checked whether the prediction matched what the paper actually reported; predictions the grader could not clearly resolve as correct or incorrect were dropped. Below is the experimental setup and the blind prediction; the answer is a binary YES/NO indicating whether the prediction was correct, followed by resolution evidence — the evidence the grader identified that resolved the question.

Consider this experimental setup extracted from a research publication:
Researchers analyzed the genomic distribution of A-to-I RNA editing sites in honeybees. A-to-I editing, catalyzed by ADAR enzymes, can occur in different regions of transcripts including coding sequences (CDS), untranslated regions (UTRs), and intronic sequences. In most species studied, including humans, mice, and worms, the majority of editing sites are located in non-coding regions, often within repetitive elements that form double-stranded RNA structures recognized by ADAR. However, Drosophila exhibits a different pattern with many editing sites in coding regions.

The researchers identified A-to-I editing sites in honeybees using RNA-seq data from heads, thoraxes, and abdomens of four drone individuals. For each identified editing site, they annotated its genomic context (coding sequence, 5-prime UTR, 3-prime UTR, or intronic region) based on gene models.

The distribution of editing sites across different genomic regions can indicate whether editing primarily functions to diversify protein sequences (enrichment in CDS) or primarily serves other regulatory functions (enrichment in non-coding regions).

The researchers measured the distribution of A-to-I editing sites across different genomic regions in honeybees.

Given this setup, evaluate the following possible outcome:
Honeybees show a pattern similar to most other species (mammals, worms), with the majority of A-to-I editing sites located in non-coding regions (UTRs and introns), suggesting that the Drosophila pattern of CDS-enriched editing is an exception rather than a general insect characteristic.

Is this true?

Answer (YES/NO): NO